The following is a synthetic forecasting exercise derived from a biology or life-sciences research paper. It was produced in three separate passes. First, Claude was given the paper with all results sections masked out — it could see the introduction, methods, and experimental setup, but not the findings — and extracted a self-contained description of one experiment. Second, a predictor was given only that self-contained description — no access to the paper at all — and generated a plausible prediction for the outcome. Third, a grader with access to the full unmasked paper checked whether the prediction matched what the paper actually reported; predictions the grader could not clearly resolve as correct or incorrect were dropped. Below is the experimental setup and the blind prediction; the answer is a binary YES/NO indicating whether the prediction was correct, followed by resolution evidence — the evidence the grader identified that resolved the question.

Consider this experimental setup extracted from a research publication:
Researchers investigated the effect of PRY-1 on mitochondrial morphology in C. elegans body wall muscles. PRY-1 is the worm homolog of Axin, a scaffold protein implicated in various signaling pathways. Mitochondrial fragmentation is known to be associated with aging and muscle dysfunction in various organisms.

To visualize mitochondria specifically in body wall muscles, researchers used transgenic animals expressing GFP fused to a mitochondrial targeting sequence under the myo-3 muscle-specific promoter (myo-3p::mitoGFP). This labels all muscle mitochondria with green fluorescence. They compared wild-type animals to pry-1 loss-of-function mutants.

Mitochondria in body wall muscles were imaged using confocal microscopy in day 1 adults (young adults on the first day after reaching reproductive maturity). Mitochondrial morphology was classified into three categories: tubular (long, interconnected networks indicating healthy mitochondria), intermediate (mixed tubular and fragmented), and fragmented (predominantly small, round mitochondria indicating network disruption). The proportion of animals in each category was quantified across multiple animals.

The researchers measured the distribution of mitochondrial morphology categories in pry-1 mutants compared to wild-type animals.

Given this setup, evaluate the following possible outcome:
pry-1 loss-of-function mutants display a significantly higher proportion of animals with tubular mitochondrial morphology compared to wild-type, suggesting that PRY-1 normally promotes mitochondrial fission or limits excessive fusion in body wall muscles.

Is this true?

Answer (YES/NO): NO